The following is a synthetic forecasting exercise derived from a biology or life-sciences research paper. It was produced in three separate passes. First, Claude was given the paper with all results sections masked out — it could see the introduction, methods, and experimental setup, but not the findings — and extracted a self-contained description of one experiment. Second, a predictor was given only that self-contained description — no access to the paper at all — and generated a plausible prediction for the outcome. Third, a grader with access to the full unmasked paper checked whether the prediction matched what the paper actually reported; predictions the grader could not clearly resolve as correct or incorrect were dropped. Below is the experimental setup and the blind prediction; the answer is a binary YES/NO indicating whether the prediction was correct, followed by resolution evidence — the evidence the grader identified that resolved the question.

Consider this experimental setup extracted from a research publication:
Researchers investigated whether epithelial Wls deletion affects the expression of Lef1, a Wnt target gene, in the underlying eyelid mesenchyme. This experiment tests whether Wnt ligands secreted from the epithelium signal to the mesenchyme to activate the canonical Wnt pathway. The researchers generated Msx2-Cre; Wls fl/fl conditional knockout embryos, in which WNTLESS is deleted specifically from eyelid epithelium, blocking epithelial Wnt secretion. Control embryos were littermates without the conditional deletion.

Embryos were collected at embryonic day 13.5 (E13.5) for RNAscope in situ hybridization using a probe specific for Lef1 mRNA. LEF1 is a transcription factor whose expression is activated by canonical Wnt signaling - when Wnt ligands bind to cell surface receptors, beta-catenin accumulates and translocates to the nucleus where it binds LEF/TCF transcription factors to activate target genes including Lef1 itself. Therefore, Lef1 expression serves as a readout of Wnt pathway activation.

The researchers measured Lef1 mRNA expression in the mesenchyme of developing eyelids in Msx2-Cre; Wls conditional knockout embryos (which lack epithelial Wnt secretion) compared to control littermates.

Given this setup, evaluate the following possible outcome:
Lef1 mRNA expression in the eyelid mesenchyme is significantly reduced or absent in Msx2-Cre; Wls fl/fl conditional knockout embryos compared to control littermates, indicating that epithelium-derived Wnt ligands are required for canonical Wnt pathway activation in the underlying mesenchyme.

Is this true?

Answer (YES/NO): YES